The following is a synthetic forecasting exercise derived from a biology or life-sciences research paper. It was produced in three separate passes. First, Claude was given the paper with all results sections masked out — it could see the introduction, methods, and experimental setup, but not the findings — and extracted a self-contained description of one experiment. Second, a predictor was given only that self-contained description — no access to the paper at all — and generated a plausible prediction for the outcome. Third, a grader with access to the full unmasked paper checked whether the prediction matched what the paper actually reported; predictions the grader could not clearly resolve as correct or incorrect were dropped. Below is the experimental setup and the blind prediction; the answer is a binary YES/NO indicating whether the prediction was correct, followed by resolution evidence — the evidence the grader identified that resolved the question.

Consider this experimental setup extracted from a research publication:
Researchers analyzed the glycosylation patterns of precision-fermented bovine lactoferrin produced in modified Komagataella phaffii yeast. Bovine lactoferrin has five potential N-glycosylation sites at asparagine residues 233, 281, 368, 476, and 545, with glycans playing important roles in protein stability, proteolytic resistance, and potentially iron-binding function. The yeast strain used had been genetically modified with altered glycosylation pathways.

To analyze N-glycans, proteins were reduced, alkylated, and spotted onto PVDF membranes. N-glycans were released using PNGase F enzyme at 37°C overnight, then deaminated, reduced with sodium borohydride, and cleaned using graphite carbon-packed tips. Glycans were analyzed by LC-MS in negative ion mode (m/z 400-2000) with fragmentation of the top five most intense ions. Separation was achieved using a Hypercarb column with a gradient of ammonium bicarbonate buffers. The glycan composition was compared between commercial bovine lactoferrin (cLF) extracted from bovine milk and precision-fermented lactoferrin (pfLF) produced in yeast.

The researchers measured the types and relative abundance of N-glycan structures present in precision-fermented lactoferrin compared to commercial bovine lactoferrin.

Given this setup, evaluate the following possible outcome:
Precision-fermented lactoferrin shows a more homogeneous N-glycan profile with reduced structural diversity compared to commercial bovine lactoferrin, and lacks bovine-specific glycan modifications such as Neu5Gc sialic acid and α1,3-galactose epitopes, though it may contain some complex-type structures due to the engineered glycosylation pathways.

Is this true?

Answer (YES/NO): NO